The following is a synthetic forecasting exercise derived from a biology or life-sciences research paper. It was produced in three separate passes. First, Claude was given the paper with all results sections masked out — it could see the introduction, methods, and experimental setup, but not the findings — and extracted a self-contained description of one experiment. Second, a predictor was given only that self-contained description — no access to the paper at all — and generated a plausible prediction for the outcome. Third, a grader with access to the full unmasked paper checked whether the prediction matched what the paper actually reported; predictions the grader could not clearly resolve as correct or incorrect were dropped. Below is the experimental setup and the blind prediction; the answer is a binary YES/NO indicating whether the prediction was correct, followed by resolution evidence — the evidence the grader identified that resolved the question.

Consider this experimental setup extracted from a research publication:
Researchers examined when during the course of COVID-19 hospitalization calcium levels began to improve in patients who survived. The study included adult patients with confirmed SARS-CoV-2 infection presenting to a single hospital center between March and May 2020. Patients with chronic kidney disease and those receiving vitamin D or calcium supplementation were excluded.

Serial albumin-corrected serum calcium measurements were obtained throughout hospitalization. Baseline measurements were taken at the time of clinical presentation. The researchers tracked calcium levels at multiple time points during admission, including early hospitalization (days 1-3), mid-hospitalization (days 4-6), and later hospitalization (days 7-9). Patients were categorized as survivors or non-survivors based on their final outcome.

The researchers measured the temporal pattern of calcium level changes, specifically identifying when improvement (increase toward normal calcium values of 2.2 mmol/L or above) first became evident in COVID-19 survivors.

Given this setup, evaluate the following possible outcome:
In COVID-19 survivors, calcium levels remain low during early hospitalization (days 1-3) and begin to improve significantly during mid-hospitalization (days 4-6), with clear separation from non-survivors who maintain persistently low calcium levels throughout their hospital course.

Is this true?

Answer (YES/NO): NO